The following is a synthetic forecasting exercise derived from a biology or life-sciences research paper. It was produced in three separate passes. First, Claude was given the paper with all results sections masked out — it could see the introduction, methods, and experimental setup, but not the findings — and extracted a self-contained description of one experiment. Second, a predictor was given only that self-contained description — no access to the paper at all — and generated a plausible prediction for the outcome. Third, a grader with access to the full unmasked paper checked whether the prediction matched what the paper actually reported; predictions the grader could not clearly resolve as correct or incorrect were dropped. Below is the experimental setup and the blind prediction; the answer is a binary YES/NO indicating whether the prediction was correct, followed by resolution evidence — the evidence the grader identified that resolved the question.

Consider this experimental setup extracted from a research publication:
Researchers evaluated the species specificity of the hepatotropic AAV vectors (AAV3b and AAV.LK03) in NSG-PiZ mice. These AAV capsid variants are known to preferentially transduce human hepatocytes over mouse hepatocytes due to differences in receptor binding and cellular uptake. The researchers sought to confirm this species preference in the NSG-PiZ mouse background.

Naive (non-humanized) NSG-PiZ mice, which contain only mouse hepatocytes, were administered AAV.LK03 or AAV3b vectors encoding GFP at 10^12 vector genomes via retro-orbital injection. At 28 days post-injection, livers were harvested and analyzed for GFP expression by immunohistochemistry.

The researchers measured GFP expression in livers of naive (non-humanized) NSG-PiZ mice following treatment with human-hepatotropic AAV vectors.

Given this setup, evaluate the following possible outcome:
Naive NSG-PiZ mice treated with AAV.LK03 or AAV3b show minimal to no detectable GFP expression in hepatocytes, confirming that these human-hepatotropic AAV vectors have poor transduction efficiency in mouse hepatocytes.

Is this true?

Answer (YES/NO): NO